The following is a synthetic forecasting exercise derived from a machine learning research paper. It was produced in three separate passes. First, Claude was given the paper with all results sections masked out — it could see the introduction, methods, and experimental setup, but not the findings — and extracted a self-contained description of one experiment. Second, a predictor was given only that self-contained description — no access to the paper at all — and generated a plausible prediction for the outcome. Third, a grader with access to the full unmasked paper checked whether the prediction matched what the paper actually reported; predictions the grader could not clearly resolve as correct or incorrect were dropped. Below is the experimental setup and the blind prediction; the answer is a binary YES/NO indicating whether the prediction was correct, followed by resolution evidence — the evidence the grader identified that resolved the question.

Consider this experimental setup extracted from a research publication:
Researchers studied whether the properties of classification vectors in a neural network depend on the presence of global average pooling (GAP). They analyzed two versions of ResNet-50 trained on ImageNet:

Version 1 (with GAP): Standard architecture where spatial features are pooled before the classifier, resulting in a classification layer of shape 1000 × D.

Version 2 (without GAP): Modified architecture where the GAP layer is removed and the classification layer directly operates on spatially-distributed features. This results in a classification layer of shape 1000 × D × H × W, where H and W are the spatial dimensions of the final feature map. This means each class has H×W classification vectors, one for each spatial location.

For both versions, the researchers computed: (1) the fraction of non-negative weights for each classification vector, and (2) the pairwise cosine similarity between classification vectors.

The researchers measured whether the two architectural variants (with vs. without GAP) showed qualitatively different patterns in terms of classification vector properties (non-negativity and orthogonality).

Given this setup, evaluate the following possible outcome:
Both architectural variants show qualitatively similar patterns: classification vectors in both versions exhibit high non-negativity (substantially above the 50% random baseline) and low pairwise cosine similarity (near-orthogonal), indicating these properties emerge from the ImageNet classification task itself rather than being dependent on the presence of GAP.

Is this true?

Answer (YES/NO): NO